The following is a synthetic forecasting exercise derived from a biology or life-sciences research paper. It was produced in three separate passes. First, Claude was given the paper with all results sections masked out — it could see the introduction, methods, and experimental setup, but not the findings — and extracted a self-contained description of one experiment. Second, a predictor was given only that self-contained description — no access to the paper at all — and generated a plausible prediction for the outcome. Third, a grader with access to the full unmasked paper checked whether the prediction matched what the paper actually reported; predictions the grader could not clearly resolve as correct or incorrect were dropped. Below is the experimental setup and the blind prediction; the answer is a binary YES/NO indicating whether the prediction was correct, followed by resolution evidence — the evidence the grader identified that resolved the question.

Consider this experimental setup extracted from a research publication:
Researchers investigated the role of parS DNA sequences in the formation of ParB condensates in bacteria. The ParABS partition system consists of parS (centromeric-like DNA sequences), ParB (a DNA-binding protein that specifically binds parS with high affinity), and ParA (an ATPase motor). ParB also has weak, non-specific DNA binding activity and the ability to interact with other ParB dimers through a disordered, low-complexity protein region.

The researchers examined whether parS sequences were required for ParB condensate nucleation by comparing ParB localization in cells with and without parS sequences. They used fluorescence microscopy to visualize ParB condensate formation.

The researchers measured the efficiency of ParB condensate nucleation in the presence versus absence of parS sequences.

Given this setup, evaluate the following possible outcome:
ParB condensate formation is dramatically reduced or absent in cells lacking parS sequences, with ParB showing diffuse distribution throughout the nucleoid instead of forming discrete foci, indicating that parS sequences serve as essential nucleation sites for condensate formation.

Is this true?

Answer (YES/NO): YES